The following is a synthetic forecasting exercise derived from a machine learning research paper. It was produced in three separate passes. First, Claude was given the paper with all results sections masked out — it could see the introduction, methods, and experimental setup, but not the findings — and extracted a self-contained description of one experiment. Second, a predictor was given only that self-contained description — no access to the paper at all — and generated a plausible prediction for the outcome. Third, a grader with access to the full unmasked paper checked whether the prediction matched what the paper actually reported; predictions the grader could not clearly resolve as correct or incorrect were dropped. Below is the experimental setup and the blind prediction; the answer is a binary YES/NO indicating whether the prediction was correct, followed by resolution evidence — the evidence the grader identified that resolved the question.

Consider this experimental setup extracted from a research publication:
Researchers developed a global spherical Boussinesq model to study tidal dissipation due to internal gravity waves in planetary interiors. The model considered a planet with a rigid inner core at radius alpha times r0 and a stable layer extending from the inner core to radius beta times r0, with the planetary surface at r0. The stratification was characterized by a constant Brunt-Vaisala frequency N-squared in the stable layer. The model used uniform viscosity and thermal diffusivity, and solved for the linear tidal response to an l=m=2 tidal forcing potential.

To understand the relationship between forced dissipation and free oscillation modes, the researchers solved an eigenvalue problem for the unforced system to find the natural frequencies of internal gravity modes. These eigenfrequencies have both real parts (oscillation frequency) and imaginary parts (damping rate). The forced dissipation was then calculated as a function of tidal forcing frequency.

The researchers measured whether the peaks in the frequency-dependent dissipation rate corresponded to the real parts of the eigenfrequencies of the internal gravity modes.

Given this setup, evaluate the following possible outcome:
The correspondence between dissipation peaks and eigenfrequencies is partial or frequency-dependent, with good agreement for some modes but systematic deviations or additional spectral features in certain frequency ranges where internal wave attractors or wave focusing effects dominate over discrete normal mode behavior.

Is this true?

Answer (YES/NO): NO